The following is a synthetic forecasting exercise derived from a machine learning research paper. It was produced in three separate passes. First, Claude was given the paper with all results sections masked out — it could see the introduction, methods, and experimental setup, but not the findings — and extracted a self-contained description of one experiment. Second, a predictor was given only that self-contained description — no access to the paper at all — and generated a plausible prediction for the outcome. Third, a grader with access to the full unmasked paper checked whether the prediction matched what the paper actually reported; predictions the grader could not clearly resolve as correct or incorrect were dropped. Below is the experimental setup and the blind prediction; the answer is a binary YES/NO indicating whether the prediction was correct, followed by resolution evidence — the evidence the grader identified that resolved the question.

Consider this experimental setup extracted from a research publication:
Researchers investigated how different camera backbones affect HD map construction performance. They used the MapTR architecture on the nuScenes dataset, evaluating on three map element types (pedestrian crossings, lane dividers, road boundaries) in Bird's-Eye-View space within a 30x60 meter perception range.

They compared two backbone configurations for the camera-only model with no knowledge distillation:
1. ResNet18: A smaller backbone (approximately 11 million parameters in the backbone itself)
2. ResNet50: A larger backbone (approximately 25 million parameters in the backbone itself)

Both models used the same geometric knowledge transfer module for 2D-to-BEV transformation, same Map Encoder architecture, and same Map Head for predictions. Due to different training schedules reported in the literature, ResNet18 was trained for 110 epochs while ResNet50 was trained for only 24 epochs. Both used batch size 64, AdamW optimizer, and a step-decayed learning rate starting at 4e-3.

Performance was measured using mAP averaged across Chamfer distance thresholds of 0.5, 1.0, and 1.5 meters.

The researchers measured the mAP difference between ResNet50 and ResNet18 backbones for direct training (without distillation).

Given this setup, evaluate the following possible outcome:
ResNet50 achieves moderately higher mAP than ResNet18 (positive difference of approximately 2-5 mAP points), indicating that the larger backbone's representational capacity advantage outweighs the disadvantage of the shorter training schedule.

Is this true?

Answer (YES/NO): YES